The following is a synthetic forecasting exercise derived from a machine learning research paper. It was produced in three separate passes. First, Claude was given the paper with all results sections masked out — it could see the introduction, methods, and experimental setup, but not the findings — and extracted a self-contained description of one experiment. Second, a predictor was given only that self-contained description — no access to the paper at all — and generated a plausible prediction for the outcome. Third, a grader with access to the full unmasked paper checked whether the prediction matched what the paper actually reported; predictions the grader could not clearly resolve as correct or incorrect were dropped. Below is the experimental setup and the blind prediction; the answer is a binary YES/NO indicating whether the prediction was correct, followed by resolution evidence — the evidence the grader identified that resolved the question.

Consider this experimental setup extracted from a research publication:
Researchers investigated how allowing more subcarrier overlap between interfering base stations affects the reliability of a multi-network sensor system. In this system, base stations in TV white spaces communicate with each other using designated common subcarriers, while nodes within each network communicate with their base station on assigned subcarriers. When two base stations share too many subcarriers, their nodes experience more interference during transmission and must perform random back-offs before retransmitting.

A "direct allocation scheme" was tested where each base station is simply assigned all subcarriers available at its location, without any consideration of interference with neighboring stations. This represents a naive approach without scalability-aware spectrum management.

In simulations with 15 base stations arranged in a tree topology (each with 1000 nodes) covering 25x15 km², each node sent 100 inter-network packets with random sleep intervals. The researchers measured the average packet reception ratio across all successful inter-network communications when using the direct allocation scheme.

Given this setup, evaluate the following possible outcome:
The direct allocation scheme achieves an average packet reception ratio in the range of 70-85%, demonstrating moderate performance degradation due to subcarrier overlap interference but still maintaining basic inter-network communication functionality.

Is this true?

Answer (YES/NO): NO